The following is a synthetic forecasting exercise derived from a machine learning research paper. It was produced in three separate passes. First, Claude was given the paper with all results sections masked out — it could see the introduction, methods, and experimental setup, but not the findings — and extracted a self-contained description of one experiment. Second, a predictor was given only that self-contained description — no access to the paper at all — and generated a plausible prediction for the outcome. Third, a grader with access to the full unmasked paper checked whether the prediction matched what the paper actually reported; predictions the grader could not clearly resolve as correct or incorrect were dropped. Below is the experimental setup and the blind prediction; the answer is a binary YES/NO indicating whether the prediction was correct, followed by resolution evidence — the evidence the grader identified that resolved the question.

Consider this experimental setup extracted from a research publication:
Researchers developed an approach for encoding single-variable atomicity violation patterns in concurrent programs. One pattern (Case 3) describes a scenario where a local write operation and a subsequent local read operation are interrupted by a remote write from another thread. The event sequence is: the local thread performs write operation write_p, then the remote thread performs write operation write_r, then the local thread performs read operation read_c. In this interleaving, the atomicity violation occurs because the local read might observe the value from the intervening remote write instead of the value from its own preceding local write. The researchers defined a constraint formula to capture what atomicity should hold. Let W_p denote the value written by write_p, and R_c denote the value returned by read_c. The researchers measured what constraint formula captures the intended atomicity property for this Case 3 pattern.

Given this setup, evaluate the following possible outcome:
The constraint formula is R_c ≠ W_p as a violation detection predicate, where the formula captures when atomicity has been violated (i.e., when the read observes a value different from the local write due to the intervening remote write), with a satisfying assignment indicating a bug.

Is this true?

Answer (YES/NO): NO